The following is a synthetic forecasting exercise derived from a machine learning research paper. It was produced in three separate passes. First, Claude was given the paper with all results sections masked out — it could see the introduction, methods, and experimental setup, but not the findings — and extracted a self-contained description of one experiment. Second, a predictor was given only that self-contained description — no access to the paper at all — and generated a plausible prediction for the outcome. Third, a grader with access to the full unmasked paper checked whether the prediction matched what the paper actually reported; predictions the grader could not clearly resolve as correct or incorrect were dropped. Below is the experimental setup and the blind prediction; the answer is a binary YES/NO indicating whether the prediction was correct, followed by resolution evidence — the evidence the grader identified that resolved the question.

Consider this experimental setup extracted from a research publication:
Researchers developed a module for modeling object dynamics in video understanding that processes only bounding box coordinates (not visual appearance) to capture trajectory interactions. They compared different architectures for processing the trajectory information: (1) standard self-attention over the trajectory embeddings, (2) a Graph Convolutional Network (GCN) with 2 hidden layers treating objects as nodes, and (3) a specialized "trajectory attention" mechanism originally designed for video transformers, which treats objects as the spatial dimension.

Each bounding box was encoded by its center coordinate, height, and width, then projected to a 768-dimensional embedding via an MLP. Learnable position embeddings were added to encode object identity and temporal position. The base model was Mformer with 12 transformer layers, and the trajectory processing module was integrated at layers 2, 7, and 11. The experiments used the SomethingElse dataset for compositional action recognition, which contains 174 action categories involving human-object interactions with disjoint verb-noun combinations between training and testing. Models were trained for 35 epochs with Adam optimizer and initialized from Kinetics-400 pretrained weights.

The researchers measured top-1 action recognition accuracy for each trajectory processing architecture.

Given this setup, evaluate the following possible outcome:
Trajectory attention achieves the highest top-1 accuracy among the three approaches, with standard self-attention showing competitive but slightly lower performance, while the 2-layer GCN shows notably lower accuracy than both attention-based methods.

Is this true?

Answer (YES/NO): NO